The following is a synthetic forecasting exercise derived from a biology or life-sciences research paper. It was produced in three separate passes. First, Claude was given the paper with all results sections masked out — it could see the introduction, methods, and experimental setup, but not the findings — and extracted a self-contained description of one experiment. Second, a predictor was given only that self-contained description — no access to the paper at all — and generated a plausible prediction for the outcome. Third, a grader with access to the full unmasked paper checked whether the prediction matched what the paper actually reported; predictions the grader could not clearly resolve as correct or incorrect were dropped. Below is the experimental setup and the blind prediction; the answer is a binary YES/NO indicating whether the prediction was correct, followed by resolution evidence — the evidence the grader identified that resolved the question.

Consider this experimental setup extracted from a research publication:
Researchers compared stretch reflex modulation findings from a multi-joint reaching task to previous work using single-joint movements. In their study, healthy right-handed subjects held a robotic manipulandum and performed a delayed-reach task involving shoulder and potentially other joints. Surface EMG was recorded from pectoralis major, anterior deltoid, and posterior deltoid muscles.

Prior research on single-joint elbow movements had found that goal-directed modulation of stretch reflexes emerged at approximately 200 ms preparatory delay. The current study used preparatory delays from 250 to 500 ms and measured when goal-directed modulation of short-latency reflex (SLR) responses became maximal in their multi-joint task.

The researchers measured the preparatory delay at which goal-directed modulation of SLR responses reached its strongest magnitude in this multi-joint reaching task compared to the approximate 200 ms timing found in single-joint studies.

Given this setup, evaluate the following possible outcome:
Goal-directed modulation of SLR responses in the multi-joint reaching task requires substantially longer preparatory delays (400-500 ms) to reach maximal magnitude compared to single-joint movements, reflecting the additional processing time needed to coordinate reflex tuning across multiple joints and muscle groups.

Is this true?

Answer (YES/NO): NO